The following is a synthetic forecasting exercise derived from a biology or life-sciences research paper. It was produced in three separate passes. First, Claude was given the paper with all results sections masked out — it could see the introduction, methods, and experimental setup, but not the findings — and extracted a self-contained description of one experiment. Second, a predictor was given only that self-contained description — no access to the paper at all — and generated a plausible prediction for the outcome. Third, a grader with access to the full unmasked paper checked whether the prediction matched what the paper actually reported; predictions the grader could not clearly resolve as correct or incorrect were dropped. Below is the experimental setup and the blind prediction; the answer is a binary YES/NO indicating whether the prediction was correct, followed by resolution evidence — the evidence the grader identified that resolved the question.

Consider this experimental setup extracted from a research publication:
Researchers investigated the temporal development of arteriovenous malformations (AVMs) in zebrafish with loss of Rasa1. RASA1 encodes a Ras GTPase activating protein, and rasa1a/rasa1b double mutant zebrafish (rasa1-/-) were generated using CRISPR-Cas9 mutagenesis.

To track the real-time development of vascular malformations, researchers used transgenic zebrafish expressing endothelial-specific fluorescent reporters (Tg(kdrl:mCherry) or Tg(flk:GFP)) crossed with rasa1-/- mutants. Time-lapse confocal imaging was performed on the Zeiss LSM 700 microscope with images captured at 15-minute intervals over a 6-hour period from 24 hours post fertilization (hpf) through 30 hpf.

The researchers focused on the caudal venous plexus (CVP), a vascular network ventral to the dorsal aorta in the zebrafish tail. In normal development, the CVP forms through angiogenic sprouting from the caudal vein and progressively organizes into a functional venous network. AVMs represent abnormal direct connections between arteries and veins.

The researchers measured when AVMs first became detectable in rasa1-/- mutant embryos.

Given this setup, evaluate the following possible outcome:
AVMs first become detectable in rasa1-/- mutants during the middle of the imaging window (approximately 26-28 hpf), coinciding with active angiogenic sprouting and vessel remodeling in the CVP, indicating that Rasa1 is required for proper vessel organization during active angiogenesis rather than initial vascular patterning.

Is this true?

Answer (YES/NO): NO